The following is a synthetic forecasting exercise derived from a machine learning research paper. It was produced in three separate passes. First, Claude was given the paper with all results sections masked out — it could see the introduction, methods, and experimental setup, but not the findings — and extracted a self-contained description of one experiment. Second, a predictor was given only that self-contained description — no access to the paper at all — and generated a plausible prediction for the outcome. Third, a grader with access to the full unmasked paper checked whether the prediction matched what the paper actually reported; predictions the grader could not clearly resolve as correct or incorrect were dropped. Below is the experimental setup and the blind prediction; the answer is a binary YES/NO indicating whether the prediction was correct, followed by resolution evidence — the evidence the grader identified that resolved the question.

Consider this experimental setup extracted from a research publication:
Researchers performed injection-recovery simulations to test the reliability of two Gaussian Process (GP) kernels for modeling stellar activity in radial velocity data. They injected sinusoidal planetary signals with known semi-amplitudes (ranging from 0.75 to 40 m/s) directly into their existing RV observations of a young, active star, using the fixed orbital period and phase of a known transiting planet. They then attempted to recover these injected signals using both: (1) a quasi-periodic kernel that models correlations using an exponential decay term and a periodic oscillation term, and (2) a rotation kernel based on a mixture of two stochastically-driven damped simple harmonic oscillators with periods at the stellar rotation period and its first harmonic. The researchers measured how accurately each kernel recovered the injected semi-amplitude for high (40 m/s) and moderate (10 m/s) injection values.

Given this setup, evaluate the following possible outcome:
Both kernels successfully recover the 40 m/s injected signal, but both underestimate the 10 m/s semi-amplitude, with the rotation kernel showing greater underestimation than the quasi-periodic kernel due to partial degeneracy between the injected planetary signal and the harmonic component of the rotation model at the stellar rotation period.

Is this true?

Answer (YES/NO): NO